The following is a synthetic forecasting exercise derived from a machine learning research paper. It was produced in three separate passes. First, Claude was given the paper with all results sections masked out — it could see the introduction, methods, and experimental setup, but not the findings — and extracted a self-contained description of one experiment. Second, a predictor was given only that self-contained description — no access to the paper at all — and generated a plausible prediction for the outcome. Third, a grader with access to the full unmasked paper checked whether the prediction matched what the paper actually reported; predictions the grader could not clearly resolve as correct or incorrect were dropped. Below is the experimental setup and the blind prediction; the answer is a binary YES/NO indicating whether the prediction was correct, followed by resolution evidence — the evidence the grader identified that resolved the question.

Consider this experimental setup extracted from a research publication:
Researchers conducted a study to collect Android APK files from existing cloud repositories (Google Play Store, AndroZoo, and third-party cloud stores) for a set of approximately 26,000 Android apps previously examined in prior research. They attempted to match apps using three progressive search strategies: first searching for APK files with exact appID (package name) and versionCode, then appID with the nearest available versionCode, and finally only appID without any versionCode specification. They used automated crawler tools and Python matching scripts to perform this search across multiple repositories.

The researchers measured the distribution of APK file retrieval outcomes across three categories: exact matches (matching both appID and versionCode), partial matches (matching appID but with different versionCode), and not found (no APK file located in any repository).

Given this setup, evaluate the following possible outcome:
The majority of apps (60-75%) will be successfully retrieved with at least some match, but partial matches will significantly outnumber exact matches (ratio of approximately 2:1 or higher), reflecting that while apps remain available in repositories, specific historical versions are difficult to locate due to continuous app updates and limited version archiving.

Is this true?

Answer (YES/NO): NO